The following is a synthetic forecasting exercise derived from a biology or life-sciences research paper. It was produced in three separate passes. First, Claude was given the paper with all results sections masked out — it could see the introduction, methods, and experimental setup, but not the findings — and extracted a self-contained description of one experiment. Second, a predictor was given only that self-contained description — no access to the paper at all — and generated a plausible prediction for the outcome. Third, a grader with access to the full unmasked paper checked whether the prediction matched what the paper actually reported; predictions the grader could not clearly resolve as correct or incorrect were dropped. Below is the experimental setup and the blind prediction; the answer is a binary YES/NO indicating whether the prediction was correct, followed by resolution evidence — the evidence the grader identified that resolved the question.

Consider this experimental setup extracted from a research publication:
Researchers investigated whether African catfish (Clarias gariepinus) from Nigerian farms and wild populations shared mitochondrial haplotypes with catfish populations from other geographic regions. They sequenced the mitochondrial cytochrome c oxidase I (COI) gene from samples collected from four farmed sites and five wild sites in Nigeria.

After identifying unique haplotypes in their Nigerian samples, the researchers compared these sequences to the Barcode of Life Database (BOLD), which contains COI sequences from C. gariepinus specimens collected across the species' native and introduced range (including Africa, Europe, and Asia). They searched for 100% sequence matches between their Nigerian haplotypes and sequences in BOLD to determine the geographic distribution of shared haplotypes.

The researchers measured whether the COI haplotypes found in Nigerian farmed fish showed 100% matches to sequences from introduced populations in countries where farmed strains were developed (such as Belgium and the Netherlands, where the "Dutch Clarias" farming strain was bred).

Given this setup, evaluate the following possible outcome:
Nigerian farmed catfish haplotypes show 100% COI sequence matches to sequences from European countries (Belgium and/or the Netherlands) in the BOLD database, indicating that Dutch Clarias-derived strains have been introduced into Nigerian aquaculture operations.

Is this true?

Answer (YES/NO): NO